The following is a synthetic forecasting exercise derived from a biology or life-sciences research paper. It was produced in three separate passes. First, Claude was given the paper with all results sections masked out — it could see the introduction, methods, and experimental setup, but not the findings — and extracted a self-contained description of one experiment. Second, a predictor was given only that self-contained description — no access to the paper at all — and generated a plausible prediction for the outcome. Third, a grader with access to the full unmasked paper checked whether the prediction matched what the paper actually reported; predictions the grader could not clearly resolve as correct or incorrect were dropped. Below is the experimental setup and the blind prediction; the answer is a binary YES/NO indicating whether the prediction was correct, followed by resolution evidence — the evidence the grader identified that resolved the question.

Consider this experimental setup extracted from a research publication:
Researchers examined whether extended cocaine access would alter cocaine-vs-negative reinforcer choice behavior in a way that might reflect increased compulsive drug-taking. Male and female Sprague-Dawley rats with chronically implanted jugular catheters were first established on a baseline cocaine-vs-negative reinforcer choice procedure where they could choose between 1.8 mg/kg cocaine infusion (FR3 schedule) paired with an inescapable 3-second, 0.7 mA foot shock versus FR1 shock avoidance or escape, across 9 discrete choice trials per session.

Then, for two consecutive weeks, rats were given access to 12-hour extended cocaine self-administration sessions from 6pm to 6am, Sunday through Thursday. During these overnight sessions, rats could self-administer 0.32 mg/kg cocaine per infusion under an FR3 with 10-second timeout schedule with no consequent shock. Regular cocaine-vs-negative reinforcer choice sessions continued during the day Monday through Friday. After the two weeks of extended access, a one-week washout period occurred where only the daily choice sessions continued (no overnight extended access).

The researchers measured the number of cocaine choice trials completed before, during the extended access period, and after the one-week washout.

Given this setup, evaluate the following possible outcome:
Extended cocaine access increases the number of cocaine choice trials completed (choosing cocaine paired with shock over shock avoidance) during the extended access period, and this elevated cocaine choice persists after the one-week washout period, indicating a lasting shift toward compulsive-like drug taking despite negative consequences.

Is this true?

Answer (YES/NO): NO